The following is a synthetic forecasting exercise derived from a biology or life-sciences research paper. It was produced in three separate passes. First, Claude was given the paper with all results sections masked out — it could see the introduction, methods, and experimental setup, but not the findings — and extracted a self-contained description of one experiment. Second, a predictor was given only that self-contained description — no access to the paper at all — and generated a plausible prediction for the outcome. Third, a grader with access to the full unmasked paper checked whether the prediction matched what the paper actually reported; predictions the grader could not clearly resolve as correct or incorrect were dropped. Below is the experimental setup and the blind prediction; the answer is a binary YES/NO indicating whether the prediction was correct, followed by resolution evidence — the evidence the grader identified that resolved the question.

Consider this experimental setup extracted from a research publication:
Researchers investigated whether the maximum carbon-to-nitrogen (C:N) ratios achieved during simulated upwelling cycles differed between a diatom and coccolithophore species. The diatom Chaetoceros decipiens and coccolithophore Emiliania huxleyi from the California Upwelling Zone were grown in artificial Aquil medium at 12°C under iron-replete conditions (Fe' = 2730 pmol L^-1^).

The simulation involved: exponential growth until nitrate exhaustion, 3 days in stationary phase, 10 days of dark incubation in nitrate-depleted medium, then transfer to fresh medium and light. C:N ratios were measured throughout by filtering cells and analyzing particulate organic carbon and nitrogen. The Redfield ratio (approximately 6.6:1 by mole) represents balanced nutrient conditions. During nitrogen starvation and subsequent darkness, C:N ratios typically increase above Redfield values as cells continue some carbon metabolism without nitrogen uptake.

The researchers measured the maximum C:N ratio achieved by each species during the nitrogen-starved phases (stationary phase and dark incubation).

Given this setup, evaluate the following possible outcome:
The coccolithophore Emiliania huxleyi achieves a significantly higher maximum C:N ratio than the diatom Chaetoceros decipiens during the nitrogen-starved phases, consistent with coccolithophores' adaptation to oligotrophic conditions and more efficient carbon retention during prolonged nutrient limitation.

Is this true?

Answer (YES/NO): YES